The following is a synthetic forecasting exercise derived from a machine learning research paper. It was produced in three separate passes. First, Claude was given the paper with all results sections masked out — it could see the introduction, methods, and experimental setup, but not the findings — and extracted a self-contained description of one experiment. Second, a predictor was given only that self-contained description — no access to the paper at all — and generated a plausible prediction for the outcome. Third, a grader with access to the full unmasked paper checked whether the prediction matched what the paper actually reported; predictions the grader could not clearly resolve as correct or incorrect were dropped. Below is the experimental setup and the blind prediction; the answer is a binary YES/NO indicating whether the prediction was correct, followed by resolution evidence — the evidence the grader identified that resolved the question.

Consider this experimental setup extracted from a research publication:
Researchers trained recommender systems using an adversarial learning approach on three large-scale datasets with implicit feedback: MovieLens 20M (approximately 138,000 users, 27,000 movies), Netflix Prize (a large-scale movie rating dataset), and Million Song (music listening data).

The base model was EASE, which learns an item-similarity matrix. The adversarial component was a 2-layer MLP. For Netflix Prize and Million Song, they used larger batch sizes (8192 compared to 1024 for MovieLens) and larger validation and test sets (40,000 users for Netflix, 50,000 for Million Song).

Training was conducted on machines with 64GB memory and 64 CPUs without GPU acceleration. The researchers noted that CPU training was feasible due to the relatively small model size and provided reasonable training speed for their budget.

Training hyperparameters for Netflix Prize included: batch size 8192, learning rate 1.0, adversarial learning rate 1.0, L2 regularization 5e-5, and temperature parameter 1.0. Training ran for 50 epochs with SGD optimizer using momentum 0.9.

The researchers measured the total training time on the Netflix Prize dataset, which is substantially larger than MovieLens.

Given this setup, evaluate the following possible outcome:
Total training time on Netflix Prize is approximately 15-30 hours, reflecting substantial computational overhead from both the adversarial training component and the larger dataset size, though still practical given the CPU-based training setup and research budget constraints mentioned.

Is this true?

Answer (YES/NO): NO